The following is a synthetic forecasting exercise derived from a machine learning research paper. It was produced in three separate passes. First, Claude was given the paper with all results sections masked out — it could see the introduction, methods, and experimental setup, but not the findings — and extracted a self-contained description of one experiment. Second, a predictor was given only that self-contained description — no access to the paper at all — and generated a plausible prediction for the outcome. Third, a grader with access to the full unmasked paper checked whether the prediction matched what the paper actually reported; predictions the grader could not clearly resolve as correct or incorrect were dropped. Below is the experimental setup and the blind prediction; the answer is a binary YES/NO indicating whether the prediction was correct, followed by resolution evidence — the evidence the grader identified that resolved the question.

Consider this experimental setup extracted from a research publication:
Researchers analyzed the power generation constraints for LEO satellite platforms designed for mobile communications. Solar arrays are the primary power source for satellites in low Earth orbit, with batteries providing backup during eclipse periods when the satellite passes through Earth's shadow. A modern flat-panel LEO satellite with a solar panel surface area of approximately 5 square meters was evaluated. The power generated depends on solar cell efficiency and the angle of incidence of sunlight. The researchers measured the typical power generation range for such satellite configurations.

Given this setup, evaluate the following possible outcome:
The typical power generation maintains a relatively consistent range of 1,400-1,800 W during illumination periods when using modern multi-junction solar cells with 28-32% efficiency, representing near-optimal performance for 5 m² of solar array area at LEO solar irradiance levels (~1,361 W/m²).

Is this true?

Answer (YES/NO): NO